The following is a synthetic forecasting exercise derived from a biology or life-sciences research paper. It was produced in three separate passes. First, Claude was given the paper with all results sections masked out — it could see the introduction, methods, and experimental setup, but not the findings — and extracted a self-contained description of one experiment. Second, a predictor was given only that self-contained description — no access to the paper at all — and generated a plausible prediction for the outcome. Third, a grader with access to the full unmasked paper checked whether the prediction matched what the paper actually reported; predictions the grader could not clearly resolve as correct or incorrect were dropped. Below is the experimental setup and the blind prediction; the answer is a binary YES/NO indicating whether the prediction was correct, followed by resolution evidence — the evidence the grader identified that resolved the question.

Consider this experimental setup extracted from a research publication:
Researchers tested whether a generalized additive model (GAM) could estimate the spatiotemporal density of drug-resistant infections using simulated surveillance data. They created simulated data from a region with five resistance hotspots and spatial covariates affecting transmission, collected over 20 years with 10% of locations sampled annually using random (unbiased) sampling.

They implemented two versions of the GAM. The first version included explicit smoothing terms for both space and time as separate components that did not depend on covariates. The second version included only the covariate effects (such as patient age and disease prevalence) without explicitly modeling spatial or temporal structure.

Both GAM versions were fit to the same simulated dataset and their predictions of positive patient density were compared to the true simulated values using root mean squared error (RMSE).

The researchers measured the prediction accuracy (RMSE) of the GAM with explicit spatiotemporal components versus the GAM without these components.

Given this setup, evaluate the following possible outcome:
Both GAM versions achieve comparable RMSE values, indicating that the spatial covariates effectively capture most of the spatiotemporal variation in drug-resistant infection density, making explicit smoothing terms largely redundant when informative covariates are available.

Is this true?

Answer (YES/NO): NO